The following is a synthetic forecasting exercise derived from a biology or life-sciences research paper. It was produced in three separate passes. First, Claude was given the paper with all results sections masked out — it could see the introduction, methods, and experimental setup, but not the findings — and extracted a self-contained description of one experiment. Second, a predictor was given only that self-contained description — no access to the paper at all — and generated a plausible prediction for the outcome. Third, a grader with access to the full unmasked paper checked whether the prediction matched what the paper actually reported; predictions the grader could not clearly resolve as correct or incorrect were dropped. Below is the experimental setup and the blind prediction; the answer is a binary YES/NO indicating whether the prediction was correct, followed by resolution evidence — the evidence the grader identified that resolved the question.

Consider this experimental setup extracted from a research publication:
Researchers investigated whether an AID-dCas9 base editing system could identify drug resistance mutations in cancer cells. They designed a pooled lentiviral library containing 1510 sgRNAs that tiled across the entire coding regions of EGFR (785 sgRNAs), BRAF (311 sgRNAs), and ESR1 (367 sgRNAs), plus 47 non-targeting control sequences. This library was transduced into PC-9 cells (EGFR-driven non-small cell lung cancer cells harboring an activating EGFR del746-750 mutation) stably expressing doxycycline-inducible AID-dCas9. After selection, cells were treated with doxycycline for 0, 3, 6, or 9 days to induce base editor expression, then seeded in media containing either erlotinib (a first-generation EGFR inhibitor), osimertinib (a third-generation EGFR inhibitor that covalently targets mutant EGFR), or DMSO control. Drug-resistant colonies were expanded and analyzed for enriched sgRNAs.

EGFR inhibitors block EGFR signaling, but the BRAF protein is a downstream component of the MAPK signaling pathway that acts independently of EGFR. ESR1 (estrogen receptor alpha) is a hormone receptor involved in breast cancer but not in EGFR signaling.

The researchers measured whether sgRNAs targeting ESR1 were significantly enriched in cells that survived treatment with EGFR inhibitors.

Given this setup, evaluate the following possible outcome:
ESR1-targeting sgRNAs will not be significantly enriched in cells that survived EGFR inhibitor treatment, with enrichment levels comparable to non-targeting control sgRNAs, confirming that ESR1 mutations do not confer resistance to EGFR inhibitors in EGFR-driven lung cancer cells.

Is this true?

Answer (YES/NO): YES